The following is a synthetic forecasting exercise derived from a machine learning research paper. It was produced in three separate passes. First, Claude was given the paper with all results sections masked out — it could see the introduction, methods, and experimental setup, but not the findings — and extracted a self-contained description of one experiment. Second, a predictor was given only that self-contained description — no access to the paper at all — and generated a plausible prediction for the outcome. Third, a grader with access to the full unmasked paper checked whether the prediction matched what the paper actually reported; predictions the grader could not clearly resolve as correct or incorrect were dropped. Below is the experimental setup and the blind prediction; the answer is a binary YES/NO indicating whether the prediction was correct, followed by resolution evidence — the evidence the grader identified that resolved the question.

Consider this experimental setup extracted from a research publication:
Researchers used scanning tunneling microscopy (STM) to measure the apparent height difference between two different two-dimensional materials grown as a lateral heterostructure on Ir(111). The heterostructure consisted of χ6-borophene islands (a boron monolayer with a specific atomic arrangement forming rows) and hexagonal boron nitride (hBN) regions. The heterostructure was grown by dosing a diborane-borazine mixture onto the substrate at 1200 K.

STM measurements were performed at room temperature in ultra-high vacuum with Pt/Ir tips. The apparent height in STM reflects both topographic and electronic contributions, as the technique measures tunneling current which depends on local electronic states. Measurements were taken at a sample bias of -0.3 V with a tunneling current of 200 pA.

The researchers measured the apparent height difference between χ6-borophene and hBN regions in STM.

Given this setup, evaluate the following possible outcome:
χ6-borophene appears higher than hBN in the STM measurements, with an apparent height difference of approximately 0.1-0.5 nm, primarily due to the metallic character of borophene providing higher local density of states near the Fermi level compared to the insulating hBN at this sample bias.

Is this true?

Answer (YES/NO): NO